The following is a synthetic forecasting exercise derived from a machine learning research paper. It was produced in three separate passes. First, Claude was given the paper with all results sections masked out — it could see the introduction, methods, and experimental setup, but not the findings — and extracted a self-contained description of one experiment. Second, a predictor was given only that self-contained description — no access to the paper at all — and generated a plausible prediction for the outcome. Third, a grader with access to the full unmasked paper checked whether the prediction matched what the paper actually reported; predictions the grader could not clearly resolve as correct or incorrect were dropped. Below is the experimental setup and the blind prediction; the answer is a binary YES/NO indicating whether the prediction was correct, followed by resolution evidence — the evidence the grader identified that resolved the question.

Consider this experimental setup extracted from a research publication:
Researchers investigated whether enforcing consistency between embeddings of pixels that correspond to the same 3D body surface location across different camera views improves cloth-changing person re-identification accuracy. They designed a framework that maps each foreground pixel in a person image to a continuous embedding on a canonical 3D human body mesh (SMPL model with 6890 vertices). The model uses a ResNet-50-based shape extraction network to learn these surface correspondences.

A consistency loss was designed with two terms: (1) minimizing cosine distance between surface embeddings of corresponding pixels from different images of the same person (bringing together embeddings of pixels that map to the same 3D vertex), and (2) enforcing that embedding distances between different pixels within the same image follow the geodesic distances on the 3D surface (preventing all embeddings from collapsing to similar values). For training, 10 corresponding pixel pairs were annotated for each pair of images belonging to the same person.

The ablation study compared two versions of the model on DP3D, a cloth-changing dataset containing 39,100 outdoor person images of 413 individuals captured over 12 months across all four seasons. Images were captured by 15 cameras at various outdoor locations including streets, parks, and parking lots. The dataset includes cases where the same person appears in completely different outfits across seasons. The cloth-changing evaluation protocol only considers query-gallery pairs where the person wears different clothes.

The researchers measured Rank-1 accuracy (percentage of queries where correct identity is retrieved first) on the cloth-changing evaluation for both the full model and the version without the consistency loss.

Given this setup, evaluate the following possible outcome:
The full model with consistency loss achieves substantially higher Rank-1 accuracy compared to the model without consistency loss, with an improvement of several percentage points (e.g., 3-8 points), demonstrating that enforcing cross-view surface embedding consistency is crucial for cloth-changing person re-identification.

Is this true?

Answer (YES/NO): NO